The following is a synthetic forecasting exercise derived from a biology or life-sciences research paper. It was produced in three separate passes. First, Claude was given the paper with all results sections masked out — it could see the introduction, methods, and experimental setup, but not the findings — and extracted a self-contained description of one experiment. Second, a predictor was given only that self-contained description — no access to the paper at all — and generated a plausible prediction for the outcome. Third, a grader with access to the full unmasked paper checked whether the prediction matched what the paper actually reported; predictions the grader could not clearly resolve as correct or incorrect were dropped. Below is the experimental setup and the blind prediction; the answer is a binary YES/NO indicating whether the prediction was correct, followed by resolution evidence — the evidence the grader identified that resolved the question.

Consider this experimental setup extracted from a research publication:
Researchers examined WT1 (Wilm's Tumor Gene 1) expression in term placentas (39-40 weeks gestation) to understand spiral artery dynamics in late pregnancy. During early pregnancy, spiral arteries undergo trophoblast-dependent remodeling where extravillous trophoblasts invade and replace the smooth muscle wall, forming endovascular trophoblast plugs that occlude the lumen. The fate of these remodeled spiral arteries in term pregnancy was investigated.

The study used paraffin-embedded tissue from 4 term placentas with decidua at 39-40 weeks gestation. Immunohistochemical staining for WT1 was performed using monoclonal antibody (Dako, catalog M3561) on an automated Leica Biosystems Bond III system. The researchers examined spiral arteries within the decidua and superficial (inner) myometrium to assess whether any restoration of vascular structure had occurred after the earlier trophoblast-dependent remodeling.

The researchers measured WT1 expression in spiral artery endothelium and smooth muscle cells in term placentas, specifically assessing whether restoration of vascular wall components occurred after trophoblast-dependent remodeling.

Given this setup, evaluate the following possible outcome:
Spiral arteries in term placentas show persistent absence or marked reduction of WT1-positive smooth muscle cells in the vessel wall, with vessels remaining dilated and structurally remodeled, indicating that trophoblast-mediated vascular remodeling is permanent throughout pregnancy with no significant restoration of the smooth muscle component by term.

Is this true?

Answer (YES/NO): NO